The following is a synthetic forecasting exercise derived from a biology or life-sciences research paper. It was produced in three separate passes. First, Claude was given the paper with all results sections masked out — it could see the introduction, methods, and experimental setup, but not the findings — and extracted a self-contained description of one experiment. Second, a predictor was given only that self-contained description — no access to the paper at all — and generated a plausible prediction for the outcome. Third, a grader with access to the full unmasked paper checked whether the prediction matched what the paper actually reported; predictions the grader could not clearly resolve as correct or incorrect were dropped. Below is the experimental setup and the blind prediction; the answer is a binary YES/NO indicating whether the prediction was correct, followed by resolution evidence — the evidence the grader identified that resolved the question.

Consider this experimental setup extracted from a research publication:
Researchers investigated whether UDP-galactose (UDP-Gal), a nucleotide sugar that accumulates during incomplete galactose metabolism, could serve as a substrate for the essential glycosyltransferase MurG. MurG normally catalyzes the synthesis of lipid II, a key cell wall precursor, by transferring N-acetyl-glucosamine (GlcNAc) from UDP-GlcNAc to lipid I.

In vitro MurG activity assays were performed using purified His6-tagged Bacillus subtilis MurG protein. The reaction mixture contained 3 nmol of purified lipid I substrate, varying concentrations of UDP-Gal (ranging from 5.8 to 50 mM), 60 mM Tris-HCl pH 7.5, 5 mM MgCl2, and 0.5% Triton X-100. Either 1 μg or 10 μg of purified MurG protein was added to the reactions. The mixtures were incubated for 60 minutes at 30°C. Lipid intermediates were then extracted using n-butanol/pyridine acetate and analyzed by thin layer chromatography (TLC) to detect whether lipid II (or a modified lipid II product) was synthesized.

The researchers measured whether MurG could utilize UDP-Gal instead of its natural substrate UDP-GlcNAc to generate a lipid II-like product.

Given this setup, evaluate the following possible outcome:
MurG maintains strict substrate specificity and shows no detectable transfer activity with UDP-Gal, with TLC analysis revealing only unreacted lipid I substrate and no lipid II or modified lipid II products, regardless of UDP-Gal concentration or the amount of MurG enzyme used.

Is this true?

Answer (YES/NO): NO